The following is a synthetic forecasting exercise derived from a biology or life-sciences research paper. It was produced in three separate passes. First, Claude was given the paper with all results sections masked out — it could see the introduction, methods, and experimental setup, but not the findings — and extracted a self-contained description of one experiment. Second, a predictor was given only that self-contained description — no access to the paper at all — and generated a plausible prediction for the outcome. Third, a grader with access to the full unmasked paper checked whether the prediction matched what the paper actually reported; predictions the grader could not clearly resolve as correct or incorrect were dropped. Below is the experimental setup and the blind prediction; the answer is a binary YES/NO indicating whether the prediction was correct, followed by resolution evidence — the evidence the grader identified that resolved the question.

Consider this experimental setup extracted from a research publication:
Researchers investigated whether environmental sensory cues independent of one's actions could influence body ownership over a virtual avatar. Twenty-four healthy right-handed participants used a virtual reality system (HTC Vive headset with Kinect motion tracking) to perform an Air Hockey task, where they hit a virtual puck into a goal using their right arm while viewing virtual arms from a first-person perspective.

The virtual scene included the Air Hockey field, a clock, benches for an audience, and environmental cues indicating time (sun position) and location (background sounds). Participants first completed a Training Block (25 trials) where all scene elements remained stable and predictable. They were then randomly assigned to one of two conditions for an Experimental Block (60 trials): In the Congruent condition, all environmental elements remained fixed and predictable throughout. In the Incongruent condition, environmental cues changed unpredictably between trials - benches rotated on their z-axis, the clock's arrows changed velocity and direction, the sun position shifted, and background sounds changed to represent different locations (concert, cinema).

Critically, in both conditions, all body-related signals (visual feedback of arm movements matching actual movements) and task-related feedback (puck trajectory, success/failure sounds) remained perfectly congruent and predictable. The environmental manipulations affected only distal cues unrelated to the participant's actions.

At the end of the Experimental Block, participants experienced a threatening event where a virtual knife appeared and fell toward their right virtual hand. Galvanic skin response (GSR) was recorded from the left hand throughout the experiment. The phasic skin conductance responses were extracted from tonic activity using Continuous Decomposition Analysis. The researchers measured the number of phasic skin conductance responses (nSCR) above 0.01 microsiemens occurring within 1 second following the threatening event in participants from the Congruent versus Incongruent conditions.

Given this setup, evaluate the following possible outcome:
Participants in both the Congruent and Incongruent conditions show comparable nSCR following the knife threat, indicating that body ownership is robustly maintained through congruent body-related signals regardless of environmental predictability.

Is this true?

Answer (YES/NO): NO